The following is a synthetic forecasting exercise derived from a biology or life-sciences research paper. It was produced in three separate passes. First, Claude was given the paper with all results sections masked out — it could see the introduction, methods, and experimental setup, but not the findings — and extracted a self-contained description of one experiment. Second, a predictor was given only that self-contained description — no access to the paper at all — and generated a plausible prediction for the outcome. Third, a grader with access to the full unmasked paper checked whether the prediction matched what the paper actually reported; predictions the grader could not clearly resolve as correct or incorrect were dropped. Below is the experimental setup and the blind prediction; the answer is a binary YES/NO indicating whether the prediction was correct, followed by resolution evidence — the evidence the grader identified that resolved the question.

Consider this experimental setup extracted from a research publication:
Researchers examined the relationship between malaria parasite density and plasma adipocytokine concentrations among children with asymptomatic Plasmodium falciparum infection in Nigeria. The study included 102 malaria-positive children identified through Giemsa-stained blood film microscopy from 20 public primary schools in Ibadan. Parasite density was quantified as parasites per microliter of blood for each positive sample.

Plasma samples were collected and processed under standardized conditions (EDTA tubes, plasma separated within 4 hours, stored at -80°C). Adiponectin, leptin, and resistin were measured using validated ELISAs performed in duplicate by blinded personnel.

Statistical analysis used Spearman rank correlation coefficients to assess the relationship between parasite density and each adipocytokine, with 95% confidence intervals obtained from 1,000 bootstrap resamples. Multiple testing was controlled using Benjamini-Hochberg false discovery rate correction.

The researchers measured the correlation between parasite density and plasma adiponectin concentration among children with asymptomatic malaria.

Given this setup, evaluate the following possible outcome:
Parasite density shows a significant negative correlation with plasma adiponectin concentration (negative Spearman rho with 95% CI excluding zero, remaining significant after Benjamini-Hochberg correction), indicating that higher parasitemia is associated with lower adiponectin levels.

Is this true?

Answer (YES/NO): NO